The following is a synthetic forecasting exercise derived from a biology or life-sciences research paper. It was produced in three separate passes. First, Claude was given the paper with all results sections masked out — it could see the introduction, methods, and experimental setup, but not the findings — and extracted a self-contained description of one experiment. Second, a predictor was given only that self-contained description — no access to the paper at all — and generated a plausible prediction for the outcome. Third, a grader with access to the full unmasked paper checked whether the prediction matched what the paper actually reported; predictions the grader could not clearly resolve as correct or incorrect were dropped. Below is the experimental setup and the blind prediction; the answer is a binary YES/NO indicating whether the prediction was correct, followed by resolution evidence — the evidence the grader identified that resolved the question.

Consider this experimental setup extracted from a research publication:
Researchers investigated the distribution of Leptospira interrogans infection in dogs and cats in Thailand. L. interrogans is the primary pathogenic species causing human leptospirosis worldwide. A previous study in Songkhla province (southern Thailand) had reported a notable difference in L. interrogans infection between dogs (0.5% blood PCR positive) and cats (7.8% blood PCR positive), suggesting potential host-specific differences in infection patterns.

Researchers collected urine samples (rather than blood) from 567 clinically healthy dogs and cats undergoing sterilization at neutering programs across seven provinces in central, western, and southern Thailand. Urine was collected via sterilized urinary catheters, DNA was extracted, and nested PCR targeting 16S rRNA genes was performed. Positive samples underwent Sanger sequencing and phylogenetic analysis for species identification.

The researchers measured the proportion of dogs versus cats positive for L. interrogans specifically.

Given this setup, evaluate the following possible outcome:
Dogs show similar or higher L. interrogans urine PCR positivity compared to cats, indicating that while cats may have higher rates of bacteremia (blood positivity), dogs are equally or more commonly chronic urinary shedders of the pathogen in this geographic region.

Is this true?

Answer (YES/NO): YES